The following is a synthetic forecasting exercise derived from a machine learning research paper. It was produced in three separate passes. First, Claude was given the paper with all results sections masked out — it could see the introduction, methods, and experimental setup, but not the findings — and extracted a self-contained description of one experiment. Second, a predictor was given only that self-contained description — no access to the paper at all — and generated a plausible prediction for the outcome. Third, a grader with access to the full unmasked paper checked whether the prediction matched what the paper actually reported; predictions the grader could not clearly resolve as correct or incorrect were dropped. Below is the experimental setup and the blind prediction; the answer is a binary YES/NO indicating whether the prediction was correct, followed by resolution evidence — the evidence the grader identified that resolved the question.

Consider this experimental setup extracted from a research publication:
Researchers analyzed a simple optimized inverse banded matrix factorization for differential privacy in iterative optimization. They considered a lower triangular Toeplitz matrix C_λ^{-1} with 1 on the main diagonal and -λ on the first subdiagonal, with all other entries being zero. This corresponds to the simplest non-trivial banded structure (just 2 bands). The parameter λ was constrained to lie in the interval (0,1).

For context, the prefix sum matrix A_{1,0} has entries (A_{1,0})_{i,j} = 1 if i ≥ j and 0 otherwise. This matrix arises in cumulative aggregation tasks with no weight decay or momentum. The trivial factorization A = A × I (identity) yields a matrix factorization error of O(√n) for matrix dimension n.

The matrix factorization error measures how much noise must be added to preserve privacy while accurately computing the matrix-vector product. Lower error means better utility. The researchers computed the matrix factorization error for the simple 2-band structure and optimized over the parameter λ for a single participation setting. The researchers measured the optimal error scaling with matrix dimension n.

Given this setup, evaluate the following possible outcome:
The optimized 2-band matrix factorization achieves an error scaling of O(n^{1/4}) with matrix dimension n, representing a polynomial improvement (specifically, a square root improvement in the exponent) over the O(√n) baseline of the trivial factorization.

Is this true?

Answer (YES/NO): YES